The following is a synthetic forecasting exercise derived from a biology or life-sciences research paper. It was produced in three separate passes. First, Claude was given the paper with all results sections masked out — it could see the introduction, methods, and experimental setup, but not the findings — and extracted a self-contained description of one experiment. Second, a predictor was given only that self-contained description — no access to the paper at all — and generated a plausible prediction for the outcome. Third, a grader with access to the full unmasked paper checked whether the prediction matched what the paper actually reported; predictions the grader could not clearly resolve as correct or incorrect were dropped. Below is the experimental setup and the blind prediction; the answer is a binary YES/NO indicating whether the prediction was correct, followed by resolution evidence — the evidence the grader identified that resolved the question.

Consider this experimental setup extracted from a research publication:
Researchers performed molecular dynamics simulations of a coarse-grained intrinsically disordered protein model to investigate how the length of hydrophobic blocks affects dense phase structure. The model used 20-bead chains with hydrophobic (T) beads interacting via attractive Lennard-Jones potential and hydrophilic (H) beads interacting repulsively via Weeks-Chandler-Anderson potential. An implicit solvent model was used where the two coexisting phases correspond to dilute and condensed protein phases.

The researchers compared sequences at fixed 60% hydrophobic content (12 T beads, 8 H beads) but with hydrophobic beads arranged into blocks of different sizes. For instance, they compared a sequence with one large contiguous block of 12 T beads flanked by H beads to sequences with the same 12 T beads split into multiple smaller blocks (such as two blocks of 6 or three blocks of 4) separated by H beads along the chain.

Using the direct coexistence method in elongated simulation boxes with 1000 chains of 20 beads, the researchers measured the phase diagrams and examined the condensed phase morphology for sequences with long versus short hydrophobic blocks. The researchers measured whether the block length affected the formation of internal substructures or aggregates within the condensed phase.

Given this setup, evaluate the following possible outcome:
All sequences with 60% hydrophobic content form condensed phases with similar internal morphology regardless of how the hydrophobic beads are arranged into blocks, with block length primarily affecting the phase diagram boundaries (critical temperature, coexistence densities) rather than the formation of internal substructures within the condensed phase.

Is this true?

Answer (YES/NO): NO